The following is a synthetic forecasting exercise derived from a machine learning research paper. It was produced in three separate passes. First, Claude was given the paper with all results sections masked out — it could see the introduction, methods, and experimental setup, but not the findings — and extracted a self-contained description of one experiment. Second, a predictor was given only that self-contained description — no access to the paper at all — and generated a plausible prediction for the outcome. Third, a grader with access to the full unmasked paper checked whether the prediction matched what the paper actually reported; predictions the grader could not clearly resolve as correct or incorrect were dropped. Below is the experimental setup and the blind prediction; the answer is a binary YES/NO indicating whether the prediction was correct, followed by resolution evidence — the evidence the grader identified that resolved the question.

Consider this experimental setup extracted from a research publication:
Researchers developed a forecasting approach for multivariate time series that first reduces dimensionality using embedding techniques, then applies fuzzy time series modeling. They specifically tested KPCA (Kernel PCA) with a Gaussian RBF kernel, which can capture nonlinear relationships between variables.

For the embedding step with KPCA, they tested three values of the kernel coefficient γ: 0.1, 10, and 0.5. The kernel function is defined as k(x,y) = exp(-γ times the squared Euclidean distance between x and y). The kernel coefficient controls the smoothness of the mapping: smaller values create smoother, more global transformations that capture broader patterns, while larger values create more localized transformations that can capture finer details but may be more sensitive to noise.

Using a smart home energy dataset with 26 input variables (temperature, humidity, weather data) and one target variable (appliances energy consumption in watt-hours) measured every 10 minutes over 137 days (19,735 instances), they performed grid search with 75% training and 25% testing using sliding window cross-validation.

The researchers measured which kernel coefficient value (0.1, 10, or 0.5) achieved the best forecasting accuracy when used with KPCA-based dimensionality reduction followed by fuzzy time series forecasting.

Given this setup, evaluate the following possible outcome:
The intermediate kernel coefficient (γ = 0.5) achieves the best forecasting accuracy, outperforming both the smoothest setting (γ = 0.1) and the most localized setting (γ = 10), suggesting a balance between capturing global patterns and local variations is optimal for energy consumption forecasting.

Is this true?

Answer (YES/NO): NO